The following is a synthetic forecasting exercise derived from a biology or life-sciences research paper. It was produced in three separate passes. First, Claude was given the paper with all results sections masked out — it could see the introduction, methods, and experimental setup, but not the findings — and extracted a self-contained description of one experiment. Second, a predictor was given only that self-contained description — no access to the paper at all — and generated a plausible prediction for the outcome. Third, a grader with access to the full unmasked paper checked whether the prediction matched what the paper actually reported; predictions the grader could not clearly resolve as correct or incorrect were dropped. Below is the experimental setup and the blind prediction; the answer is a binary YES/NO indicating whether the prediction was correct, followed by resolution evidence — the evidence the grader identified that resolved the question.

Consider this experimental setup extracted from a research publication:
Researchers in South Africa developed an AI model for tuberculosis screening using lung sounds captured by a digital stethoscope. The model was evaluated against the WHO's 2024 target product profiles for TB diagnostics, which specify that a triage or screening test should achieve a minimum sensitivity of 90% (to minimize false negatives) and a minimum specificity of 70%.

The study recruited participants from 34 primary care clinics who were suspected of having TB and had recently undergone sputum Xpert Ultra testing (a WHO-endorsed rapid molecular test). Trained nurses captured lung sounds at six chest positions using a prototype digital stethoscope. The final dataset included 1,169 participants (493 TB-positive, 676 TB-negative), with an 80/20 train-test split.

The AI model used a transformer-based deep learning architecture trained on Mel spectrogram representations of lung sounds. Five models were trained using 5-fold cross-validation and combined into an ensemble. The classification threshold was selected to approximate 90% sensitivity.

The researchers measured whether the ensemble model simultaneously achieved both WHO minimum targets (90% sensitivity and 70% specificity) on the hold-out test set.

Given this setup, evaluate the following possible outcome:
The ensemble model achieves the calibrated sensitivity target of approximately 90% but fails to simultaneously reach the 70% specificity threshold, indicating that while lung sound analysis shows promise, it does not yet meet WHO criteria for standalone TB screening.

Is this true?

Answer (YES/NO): YES